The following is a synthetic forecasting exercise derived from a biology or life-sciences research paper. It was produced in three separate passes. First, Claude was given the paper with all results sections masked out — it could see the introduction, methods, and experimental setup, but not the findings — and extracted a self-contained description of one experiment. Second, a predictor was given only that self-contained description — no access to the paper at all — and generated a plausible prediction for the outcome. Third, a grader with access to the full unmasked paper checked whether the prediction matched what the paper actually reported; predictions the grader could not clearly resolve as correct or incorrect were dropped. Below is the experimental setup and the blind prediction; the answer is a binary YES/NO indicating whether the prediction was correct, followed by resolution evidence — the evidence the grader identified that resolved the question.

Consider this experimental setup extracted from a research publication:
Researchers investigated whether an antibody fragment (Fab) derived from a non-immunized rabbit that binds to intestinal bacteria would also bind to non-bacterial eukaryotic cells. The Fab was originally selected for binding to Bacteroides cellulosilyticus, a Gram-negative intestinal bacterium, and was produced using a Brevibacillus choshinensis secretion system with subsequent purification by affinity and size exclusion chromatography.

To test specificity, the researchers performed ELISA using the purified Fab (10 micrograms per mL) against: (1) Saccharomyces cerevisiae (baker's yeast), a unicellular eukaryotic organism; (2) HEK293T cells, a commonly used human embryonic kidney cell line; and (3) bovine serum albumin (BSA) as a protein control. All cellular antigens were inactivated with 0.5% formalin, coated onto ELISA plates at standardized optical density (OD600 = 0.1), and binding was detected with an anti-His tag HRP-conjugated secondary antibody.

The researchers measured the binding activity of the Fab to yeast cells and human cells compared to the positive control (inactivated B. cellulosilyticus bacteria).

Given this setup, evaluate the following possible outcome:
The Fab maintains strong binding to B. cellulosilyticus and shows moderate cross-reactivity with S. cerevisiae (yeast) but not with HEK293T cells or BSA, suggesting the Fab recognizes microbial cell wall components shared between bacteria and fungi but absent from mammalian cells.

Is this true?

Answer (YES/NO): NO